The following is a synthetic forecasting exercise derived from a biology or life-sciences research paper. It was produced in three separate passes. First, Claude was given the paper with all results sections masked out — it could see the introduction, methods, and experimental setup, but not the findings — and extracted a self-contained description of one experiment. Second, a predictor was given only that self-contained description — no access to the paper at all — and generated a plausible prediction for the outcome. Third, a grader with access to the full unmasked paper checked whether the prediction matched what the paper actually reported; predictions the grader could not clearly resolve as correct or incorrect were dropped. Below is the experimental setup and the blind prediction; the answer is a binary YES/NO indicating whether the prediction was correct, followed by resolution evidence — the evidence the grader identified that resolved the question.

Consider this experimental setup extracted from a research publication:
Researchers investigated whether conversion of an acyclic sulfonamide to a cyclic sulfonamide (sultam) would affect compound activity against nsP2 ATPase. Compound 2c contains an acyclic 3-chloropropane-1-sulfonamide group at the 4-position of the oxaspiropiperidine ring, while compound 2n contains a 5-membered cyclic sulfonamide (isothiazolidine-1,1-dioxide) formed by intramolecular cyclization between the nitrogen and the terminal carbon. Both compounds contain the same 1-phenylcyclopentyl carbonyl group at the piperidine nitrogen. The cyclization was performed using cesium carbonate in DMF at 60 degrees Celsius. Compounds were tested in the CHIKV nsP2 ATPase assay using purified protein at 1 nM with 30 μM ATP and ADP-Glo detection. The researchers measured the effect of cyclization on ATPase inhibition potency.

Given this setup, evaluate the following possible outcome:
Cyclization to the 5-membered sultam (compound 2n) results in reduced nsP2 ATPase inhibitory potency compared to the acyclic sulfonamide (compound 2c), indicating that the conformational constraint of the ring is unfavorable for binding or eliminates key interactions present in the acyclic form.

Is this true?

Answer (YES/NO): NO